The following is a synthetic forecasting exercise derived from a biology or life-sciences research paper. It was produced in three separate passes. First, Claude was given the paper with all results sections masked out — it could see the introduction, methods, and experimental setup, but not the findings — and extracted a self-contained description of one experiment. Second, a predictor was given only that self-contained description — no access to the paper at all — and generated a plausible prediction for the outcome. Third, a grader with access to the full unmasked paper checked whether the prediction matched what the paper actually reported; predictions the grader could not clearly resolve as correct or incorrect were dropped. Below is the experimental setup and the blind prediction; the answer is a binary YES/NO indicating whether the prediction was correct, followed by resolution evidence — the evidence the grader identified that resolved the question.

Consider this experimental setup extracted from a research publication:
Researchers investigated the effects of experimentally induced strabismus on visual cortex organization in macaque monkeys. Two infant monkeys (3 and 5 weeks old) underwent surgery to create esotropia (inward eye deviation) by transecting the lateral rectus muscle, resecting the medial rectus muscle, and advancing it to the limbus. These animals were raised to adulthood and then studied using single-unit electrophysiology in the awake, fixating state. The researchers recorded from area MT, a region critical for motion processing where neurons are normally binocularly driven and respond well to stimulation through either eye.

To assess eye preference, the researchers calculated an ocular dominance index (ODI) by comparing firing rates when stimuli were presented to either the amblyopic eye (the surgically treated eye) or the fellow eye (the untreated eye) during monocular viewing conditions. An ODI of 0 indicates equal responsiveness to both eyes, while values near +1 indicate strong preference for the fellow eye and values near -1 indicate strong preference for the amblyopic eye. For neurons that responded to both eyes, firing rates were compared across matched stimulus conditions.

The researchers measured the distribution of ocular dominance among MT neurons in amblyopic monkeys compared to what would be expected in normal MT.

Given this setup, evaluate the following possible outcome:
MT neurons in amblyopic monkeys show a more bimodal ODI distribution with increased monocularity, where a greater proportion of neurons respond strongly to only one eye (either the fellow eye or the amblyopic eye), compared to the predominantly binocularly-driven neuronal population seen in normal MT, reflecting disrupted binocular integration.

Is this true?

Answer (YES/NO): NO